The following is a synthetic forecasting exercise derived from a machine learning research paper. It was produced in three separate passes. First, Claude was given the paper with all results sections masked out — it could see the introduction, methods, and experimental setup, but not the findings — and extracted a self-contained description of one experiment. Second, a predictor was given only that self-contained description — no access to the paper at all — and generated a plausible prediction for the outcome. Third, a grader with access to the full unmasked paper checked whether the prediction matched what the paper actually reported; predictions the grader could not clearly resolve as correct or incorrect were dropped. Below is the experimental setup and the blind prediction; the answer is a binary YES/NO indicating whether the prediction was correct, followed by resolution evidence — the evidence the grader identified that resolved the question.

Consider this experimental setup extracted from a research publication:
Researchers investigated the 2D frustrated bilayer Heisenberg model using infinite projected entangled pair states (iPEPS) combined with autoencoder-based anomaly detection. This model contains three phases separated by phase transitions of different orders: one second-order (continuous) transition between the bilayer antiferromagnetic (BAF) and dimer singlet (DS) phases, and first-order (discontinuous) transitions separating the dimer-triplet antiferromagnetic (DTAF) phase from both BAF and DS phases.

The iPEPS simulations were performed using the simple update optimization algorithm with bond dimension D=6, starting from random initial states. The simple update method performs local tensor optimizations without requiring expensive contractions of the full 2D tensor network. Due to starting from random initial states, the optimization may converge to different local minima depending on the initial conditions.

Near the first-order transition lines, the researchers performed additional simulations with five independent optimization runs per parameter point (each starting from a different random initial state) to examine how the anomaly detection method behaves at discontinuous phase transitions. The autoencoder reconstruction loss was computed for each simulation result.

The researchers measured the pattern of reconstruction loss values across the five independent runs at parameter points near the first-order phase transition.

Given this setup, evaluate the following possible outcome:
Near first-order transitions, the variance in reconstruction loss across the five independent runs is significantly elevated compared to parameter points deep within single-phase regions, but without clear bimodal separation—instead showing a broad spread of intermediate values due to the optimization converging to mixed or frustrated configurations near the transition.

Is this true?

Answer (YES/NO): NO